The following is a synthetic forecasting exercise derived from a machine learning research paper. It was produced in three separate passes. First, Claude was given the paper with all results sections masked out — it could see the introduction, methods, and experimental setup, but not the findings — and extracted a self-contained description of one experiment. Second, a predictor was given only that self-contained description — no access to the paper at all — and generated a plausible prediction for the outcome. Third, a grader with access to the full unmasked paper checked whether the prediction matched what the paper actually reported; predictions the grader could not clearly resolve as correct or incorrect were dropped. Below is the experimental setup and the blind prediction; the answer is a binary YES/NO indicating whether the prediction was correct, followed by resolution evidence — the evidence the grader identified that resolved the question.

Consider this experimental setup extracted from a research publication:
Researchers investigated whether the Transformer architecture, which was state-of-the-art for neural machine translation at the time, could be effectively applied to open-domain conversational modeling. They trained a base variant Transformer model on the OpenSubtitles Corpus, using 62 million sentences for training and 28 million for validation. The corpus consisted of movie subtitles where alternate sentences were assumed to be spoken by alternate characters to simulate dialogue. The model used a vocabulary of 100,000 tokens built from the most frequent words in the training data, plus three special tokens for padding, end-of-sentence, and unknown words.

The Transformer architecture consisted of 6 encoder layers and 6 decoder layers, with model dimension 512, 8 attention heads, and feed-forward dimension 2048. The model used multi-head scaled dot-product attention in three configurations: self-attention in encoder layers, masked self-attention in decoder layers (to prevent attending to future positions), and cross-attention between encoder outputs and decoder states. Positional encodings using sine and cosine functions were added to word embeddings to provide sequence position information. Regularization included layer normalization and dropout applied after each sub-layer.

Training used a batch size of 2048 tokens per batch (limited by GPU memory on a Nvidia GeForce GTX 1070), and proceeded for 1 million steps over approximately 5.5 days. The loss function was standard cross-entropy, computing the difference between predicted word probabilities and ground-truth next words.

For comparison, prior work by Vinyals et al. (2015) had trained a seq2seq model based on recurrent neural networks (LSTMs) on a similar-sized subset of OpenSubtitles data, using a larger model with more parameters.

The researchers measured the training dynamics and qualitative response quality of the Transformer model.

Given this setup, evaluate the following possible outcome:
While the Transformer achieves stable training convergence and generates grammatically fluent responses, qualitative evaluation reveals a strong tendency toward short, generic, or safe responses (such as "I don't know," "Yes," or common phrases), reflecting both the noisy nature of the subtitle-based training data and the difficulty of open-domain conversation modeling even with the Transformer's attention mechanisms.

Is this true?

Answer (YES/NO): NO